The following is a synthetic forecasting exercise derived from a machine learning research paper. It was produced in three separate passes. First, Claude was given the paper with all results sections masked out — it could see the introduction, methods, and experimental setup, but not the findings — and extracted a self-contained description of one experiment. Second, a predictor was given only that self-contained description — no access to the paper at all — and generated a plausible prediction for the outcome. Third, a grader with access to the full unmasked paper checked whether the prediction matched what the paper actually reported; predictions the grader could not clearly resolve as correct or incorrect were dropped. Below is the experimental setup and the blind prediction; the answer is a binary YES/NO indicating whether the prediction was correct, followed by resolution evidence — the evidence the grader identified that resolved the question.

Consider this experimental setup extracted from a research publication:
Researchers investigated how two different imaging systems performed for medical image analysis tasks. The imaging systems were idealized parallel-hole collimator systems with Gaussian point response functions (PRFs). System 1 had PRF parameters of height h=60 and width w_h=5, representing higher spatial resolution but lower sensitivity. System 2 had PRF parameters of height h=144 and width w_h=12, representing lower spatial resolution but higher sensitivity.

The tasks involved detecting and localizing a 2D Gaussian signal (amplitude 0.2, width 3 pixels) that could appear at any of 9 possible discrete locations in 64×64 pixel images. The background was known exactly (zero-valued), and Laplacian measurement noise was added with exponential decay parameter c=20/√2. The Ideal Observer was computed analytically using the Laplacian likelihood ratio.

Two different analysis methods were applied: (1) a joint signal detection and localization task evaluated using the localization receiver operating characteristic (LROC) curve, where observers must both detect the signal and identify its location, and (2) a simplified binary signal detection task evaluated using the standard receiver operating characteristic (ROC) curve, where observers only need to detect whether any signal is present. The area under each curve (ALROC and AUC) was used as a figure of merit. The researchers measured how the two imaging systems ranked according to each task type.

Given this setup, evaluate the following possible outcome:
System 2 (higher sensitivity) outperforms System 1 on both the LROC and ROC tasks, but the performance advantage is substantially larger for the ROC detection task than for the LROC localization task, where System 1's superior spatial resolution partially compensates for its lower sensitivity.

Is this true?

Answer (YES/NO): NO